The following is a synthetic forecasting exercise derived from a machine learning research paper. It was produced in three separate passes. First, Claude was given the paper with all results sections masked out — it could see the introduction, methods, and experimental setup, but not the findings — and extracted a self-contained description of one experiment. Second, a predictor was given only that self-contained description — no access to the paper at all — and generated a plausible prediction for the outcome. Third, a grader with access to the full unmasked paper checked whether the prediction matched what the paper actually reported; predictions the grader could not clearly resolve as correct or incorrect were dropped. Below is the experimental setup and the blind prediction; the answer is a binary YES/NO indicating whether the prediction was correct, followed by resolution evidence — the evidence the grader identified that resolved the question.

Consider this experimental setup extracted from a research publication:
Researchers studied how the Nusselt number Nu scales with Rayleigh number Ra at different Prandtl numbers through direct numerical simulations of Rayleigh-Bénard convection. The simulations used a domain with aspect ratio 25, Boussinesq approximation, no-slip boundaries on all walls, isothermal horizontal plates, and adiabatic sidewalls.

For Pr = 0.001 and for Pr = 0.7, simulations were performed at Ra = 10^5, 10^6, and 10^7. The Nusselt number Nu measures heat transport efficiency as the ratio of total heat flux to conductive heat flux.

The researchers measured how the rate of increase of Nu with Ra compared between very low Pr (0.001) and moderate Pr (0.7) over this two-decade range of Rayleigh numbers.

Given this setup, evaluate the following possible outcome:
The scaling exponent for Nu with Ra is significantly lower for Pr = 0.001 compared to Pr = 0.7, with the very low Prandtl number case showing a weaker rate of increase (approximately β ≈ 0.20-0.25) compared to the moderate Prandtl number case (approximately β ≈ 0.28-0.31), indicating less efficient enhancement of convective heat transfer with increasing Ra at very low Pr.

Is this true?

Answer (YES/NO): NO